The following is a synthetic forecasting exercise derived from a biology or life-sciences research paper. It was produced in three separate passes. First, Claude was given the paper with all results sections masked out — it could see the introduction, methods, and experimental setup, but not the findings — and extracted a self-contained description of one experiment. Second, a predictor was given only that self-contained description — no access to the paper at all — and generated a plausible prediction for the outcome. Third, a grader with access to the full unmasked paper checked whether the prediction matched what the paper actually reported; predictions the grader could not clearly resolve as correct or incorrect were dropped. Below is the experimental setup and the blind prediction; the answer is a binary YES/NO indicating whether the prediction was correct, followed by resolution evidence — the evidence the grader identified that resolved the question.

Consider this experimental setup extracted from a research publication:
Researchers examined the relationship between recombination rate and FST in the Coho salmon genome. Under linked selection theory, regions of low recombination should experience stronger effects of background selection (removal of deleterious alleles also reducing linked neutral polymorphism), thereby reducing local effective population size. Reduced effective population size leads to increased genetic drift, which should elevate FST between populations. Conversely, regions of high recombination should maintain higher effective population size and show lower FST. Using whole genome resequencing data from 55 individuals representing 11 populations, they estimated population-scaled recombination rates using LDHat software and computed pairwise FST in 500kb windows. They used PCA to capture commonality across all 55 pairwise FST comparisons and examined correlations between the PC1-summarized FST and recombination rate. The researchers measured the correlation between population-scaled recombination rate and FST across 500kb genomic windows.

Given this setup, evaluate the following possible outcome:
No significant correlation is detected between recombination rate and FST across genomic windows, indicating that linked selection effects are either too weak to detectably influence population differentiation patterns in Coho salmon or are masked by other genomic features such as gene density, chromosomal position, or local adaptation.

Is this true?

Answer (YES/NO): NO